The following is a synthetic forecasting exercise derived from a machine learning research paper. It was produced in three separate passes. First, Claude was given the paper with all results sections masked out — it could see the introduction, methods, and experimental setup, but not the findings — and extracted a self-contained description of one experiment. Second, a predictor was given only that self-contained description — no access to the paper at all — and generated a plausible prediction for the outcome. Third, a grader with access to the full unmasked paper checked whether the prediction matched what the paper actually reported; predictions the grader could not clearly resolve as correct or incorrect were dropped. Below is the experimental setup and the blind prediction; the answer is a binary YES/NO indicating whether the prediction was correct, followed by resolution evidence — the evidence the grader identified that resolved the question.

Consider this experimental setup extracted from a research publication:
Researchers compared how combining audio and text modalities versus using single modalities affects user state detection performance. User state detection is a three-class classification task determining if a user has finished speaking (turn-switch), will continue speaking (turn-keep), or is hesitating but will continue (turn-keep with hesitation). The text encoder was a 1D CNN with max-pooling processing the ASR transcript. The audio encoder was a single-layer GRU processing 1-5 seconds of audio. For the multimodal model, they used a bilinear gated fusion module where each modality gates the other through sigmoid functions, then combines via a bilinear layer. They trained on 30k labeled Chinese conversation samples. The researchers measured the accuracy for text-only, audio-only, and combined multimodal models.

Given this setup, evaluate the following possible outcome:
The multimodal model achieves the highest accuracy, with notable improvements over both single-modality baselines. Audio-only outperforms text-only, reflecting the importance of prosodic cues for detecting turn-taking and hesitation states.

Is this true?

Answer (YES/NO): YES